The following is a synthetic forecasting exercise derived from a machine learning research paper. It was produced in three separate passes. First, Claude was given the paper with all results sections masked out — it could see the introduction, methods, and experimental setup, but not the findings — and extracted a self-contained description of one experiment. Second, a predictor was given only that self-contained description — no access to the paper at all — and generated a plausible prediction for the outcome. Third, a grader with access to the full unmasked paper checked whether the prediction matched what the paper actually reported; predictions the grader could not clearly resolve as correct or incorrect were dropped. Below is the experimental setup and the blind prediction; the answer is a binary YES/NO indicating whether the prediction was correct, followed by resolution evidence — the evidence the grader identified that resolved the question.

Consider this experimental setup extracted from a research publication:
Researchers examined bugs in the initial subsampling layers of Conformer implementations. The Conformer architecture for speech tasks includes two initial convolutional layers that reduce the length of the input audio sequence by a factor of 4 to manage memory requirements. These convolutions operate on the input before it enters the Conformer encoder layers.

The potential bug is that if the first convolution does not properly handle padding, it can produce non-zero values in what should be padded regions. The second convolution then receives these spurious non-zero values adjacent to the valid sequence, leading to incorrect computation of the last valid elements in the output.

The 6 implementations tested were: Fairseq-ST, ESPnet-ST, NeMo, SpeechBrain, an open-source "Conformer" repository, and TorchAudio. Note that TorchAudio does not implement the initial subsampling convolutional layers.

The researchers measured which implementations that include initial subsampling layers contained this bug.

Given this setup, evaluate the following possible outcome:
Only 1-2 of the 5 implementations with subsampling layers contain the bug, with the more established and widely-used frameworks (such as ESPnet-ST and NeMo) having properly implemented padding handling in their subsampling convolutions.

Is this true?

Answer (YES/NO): NO